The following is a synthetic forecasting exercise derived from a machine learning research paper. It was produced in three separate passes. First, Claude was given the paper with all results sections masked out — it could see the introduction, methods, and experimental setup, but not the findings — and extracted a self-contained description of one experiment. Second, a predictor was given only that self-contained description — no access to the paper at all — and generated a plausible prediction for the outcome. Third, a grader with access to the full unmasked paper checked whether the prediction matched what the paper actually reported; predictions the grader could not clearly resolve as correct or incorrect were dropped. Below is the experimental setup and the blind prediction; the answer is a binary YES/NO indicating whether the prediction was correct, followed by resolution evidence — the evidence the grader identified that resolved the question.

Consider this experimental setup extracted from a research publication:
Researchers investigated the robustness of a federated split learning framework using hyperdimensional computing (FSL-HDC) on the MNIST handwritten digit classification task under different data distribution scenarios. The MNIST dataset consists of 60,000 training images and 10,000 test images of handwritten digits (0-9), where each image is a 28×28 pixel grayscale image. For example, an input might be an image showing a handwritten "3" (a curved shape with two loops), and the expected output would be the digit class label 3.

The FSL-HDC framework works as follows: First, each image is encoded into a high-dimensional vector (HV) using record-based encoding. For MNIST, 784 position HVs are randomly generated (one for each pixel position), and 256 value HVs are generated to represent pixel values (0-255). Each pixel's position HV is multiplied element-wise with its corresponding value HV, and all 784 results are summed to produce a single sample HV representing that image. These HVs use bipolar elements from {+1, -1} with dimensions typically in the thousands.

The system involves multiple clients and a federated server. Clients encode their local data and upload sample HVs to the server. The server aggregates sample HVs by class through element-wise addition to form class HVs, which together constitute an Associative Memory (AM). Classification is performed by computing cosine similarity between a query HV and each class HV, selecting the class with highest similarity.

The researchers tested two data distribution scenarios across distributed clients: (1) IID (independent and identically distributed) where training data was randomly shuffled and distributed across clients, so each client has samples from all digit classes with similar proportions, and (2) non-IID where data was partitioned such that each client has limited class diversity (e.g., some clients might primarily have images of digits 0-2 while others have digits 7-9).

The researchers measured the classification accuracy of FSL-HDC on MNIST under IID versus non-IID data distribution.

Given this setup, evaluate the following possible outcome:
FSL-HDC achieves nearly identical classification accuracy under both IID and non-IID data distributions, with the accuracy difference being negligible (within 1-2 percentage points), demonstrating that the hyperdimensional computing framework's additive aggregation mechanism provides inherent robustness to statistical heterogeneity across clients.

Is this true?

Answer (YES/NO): YES